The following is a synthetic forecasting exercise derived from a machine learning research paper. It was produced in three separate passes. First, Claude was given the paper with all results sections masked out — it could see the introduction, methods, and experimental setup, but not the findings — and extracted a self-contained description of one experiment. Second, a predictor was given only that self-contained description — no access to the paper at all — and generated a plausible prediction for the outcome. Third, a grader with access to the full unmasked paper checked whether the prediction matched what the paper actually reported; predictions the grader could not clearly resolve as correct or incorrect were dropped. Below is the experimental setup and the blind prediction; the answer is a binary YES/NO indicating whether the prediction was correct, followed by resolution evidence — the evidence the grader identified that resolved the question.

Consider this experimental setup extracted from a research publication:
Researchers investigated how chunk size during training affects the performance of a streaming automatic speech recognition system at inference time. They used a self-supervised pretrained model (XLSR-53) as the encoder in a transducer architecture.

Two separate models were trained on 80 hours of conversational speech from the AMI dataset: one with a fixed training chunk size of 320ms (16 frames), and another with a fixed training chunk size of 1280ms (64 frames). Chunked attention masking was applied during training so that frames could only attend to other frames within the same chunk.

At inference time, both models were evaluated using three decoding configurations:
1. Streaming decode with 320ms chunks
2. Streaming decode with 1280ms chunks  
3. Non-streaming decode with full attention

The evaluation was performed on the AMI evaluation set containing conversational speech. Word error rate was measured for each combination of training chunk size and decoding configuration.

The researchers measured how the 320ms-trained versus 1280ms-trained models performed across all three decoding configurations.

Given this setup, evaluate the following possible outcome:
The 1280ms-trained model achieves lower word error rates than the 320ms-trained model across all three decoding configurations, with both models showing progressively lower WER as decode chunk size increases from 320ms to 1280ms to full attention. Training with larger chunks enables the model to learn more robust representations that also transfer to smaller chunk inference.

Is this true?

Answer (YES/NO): NO